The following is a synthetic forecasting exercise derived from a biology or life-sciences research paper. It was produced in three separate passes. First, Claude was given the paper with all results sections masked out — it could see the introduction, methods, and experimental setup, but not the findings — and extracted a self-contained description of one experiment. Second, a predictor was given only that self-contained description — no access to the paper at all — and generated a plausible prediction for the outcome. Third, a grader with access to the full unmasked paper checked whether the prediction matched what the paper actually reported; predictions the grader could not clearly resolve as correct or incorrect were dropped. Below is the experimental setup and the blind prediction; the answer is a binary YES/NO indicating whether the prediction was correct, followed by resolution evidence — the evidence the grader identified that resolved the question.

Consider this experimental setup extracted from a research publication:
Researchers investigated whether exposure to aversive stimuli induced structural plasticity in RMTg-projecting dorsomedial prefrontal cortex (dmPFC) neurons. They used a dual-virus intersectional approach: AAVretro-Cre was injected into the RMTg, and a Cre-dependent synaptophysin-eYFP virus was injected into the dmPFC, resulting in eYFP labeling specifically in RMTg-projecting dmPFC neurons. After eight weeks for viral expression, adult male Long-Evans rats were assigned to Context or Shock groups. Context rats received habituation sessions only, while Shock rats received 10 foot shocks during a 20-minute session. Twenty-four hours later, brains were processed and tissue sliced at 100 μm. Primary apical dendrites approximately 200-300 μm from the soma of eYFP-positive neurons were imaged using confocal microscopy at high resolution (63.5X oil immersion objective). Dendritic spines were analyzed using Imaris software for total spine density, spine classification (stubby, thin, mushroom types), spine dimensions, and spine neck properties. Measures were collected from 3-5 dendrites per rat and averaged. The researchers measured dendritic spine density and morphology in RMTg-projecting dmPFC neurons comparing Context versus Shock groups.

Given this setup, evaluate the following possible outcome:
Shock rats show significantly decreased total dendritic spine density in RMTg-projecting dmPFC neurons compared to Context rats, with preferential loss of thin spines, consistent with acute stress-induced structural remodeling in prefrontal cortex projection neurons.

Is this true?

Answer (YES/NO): NO